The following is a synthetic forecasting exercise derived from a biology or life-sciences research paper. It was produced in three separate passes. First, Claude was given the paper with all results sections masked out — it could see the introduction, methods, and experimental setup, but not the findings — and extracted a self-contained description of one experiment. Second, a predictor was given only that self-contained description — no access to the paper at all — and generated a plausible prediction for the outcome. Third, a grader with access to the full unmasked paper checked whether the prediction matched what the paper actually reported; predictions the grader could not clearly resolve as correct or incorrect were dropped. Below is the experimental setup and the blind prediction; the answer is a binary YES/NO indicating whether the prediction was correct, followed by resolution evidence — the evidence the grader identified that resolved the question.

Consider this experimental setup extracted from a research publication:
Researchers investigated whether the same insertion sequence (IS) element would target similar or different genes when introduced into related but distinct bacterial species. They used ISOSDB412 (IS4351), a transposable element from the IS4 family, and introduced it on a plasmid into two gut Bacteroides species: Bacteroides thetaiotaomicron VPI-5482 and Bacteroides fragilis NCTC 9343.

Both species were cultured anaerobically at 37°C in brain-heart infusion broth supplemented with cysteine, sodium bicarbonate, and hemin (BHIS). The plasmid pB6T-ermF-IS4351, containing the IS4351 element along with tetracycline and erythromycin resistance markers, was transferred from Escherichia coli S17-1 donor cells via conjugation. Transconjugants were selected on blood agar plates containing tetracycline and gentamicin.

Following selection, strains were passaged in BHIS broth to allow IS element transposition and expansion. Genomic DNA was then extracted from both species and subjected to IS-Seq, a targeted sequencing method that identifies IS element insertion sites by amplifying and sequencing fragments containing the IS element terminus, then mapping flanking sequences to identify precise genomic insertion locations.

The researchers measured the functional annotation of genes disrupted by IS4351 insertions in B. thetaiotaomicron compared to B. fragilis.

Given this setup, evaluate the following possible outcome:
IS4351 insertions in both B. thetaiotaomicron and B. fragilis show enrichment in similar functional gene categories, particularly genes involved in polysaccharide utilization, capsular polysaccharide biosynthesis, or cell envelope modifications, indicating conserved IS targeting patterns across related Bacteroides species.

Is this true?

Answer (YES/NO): YES